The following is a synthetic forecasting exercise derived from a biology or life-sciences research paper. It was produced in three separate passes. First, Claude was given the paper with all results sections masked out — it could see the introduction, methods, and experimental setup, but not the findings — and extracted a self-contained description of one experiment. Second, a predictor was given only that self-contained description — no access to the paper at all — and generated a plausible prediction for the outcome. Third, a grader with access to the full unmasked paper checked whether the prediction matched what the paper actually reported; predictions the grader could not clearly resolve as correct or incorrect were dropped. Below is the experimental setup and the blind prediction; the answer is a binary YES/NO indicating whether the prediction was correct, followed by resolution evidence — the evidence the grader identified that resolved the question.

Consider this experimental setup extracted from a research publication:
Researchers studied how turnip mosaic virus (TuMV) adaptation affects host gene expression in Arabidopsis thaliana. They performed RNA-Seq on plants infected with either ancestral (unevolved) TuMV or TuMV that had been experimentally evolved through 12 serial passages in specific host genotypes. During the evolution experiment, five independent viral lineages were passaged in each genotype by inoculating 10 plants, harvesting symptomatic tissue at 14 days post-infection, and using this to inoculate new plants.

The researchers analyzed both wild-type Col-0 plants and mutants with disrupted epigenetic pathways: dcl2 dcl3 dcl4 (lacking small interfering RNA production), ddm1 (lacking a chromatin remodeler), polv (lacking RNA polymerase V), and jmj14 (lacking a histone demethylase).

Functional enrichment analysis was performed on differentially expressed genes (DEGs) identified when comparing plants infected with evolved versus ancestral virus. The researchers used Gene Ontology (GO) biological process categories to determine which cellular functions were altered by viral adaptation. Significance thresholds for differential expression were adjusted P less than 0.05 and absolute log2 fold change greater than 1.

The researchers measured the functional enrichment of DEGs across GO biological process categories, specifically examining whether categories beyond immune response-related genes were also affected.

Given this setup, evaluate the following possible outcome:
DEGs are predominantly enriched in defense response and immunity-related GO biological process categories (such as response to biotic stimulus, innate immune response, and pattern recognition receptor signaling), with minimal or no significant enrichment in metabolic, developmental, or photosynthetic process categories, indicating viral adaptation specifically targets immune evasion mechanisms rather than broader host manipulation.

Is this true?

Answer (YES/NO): NO